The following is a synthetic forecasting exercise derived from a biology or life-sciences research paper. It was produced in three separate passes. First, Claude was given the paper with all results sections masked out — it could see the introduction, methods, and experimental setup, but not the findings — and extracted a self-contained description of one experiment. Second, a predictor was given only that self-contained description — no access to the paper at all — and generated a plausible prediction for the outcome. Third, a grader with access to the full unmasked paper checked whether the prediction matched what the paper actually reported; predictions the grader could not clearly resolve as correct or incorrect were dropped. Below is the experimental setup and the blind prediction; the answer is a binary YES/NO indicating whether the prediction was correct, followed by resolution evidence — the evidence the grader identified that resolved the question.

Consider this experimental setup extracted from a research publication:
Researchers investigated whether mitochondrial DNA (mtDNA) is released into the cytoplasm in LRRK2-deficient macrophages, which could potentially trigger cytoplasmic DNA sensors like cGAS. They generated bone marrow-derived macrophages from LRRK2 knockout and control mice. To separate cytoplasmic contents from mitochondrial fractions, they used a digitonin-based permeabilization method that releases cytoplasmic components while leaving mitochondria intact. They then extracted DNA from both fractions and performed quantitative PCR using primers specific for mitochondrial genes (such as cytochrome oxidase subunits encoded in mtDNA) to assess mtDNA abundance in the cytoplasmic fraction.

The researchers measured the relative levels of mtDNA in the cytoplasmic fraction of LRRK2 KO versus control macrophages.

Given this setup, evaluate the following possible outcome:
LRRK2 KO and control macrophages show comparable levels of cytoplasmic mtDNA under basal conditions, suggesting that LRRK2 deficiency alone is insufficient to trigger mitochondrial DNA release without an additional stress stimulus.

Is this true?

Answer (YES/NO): NO